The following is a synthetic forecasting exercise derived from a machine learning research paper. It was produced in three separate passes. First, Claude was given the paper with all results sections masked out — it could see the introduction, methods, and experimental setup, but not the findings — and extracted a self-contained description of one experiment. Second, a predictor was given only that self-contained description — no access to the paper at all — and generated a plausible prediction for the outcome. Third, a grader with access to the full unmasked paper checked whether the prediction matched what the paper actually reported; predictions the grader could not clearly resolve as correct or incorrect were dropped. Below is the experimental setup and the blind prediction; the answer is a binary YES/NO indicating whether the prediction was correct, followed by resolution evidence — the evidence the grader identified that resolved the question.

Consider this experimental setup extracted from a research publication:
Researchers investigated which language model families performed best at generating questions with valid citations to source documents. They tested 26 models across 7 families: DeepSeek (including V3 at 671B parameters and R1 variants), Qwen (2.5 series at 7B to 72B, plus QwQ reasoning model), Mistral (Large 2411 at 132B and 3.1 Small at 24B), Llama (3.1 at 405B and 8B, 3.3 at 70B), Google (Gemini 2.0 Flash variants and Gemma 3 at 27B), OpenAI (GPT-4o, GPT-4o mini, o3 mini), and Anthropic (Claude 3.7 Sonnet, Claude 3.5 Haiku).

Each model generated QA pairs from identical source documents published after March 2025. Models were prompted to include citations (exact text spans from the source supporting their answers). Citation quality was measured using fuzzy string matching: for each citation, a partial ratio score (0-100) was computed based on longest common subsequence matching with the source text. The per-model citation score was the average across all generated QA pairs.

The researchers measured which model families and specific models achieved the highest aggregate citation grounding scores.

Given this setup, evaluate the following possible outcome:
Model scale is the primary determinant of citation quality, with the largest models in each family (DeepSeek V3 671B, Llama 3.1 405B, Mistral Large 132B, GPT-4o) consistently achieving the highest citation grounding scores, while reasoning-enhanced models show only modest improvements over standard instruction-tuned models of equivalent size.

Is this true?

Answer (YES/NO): NO